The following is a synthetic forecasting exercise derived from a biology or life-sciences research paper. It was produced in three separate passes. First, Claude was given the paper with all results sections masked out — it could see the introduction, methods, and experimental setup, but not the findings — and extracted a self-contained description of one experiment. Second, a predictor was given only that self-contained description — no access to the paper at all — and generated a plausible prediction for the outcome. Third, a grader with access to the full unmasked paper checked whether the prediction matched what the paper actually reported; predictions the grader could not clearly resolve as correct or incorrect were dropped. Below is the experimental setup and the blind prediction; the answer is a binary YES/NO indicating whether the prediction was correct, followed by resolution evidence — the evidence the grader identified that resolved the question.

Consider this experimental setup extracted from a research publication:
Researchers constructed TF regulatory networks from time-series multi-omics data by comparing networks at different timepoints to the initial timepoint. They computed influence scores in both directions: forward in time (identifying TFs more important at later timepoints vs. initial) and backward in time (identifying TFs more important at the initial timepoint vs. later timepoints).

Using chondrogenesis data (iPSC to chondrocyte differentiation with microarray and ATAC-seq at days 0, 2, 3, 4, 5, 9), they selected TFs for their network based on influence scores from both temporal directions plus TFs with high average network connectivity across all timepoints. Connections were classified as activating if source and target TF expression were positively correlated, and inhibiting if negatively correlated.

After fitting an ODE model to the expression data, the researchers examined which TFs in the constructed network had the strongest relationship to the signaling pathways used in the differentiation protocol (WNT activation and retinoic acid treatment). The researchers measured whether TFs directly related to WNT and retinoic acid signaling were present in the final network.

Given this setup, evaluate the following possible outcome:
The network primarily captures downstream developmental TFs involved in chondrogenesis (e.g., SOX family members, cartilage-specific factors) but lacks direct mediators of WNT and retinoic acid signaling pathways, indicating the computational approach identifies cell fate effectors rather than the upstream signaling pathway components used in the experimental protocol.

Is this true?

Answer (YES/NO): NO